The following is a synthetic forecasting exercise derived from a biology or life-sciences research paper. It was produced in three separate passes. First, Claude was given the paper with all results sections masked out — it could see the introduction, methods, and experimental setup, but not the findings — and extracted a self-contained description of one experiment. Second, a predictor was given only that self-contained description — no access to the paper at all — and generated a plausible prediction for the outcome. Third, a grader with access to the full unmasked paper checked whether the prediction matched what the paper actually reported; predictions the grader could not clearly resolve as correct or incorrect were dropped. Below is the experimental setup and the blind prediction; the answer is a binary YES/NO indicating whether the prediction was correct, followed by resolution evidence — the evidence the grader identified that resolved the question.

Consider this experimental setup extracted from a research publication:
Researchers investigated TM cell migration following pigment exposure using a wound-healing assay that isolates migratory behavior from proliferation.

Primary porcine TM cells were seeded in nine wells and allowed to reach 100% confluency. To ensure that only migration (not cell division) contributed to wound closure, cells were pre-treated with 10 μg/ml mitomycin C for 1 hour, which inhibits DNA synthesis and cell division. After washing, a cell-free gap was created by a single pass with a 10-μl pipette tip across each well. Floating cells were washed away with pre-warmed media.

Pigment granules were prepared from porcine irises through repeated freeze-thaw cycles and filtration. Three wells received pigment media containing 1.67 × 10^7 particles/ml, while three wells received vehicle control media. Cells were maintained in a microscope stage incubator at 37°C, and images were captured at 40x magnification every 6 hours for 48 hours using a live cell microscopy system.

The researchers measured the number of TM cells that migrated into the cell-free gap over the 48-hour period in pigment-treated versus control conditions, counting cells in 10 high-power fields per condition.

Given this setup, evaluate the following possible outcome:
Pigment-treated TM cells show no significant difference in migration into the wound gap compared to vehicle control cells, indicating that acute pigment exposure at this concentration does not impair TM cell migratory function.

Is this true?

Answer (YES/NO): NO